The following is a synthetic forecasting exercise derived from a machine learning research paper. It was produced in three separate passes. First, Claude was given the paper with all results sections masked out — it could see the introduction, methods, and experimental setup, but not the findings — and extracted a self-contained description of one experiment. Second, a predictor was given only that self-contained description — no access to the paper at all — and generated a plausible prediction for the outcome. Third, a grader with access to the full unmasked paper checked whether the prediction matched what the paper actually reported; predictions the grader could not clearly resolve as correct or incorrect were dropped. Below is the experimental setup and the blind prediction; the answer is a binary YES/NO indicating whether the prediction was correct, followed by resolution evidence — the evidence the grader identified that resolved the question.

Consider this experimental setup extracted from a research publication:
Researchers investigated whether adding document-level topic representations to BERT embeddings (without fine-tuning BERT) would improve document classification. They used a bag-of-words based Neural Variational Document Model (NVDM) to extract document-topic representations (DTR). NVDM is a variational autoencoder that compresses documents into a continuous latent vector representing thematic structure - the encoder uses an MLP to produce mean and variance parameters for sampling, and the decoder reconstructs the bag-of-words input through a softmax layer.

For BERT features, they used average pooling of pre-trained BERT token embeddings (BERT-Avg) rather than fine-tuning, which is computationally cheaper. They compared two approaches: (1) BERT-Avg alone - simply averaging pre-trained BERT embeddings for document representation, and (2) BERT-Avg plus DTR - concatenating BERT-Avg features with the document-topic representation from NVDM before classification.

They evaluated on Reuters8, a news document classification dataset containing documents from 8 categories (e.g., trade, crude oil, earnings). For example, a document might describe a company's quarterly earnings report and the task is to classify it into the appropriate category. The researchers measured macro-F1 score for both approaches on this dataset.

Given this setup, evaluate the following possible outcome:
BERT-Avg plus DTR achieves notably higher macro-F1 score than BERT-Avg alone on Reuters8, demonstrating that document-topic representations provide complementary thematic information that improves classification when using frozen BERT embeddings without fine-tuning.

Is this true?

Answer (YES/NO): NO